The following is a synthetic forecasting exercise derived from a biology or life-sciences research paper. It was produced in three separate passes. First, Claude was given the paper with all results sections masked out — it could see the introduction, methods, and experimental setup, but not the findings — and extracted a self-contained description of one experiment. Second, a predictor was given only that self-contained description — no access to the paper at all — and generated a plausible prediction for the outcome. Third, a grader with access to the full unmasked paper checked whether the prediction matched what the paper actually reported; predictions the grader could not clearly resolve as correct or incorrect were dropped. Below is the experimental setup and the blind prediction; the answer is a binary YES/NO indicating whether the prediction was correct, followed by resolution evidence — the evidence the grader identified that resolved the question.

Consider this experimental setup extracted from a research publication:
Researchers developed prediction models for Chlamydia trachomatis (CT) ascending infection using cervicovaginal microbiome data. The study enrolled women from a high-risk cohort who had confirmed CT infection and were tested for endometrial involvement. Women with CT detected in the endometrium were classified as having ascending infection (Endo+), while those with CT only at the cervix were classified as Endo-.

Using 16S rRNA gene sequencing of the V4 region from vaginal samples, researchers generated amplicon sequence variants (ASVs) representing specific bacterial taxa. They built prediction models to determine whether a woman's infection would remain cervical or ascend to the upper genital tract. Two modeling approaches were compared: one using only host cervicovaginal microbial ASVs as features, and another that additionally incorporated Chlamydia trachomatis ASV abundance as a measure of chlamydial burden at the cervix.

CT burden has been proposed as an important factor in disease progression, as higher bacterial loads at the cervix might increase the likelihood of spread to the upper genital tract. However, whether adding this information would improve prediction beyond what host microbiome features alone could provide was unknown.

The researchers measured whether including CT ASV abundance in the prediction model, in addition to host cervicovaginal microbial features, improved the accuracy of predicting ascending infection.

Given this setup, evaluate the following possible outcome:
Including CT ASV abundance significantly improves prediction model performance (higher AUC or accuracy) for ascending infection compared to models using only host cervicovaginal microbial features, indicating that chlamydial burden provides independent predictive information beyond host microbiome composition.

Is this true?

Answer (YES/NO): YES